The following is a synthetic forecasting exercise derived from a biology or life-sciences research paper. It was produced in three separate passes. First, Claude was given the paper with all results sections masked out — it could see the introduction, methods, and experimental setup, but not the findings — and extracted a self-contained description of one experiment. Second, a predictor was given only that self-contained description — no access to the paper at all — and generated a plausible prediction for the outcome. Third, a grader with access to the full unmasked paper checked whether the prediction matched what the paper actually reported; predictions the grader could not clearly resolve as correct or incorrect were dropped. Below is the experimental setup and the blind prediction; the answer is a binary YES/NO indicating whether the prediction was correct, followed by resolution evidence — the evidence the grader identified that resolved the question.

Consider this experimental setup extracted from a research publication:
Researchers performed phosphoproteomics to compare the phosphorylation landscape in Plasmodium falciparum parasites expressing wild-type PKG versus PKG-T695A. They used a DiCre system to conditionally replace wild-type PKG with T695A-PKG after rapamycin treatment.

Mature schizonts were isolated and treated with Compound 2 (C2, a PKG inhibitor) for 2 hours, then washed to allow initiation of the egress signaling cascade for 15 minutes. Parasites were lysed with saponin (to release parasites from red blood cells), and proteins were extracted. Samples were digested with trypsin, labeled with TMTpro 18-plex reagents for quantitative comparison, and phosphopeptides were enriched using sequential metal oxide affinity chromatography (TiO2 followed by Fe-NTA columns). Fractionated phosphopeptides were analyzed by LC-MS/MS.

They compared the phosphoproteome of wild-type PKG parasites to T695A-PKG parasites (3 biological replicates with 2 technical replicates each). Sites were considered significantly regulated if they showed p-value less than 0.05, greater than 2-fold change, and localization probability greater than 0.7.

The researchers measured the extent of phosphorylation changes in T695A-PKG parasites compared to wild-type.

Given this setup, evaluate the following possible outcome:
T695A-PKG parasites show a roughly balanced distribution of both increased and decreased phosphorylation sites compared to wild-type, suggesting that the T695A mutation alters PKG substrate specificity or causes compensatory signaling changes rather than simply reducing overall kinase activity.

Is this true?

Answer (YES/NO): YES